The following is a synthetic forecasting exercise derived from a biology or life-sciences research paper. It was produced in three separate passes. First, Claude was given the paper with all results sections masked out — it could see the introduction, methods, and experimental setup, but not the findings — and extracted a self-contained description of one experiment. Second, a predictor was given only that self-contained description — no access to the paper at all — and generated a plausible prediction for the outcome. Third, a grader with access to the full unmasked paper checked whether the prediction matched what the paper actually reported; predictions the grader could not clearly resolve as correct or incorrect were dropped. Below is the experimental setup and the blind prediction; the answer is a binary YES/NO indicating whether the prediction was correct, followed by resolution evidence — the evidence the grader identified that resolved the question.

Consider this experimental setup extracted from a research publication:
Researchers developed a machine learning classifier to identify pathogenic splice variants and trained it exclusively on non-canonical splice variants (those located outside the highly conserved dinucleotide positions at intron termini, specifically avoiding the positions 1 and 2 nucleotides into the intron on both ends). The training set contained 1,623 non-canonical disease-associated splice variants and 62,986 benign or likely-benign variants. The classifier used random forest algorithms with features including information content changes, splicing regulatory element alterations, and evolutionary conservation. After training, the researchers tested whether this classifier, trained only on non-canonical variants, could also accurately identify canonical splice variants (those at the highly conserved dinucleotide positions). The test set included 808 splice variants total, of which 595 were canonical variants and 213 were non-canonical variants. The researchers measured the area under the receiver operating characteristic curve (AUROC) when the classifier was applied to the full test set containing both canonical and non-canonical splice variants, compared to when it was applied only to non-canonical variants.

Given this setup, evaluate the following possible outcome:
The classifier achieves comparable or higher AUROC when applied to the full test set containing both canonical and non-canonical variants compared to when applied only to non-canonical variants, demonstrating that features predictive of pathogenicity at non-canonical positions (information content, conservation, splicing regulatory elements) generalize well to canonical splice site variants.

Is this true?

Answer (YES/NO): YES